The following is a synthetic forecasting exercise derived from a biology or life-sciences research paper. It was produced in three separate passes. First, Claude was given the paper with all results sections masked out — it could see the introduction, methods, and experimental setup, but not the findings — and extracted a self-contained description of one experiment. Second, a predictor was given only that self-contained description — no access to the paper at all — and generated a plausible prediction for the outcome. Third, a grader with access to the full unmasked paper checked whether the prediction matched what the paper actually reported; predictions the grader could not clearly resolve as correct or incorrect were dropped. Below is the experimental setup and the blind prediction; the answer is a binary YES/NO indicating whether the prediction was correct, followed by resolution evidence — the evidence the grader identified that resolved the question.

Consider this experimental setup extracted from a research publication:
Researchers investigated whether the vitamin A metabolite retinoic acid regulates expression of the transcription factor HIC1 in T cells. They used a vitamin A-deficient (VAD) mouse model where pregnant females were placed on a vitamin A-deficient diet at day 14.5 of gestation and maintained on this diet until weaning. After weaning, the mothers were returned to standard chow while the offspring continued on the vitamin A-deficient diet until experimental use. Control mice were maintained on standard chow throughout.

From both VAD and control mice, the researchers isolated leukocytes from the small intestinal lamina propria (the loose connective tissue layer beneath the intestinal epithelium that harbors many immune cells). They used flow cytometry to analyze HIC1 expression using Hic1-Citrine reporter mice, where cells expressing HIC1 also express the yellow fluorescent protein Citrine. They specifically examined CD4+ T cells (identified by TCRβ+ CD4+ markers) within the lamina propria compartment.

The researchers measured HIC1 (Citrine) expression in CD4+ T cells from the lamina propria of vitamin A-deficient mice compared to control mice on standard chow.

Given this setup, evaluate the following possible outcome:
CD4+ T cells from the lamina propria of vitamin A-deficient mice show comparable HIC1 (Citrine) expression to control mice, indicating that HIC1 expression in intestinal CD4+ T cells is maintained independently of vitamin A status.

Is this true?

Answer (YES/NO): NO